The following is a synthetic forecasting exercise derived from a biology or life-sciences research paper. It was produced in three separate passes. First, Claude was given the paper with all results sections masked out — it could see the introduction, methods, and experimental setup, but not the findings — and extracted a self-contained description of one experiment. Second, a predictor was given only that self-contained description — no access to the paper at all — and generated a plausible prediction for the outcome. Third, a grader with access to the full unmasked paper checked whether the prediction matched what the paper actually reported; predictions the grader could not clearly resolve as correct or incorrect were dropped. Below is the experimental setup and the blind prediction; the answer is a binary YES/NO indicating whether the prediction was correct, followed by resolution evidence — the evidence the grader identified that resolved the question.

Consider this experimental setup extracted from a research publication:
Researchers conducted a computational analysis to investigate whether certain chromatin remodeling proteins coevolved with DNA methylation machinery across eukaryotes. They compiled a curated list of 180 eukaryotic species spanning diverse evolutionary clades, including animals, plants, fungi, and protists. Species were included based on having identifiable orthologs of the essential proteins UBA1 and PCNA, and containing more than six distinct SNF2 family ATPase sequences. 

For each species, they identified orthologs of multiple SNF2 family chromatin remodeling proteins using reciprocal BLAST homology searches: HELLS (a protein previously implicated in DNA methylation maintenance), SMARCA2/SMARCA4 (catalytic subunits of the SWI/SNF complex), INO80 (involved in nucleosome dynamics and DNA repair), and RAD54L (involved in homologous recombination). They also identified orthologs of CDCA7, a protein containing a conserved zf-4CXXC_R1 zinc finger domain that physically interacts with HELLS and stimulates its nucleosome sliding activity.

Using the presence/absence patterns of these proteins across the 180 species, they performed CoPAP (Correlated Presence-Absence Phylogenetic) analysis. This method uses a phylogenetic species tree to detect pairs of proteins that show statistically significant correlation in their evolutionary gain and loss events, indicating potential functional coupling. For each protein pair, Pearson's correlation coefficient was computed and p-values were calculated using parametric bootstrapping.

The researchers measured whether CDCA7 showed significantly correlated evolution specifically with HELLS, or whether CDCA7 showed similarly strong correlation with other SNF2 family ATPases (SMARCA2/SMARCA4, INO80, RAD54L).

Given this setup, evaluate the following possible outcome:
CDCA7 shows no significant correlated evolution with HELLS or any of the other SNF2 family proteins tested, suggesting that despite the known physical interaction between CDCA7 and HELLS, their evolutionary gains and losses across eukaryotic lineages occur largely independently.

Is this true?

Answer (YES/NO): NO